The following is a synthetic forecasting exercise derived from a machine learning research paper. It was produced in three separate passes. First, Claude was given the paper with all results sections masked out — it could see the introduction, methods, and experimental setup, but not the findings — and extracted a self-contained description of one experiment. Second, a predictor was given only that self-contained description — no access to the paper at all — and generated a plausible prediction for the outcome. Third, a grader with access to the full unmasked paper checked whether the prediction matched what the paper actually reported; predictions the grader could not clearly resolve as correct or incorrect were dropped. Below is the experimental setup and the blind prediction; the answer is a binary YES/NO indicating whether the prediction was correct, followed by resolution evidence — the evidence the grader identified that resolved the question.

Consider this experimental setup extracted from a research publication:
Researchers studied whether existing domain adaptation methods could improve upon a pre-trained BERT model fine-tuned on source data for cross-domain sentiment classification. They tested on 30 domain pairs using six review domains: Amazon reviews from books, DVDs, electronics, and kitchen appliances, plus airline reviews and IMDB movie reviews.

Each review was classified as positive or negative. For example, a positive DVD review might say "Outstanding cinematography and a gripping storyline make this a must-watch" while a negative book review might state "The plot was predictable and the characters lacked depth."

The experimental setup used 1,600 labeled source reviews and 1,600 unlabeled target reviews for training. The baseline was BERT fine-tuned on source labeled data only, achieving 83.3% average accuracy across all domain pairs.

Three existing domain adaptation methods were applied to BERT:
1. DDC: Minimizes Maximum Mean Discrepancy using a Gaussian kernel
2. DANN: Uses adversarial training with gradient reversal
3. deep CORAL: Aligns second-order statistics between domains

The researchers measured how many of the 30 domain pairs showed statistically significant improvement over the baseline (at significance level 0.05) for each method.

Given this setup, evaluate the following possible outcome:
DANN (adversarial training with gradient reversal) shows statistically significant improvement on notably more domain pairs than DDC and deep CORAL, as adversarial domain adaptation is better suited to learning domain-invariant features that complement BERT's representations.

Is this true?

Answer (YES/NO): NO